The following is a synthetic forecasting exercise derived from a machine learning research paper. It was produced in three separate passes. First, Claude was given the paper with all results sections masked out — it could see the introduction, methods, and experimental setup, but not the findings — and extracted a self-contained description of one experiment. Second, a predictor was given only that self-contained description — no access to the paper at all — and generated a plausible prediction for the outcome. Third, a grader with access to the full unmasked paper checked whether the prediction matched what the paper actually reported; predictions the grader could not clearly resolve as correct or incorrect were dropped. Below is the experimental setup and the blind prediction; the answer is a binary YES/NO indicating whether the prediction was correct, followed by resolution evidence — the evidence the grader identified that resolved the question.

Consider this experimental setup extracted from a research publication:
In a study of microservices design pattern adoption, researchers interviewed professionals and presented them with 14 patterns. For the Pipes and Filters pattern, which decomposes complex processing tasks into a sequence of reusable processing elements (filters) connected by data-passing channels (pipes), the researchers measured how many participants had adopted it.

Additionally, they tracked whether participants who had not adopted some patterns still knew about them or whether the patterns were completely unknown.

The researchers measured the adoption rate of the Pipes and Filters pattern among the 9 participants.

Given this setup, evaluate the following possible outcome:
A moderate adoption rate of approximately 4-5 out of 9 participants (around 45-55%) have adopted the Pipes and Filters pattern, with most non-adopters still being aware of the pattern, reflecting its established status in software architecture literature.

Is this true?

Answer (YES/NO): NO